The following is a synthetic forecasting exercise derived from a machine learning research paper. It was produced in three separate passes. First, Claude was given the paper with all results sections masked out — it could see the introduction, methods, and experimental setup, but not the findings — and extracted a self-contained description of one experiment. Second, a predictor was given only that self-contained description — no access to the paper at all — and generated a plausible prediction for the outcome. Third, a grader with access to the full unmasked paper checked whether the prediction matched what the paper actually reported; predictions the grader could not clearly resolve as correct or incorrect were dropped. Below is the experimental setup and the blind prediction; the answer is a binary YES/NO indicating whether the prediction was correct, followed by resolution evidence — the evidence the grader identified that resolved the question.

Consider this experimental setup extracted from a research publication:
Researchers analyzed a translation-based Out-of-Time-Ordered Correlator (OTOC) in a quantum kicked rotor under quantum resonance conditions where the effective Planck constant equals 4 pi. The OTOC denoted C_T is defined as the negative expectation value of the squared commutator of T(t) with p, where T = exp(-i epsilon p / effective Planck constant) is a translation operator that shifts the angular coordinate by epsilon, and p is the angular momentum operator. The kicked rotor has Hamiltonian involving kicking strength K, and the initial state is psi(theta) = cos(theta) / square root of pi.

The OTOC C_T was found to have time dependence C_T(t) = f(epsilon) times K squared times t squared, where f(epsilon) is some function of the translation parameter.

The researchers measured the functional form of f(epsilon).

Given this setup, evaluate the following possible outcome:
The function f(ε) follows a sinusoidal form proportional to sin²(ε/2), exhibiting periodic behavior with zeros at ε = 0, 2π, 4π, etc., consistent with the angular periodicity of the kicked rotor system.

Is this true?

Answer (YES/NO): NO